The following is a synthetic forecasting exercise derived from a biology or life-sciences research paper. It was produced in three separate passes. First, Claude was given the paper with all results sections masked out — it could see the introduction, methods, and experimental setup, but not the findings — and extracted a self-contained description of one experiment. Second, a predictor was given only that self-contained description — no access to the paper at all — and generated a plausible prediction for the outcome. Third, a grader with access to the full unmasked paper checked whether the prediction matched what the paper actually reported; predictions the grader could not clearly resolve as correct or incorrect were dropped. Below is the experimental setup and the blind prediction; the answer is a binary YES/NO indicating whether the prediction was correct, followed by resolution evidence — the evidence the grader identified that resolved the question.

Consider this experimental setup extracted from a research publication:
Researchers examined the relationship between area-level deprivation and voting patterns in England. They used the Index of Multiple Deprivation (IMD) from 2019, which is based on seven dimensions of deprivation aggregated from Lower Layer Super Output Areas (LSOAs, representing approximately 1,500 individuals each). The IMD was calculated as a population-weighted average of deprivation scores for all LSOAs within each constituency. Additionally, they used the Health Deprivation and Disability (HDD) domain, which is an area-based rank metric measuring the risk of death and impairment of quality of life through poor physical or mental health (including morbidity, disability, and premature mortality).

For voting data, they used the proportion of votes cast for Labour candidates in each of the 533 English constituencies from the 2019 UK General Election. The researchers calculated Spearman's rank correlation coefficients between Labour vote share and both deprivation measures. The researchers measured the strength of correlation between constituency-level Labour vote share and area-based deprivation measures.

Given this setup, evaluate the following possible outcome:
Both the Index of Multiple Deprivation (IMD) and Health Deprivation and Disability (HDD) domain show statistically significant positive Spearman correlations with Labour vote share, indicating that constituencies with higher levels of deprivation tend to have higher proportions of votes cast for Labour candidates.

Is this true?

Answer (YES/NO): NO